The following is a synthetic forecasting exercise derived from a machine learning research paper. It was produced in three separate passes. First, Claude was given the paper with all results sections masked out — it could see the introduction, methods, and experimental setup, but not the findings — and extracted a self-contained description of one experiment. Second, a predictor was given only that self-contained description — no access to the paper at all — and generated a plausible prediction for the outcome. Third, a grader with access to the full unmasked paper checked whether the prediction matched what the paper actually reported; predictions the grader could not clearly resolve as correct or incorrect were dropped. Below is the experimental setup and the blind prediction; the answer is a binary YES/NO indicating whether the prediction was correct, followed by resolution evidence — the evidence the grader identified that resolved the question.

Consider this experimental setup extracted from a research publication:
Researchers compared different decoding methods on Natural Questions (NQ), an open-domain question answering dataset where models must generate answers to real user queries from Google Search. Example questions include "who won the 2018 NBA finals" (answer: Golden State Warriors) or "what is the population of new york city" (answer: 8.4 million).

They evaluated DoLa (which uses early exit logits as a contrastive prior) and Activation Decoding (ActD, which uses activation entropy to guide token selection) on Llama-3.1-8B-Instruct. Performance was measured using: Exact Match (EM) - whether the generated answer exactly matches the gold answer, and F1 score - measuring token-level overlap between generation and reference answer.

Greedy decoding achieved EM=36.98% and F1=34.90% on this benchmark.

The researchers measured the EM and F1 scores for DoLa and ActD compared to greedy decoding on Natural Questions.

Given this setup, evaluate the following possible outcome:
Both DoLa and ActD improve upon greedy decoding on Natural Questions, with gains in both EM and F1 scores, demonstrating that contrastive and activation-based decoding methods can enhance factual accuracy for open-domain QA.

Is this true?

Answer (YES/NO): NO